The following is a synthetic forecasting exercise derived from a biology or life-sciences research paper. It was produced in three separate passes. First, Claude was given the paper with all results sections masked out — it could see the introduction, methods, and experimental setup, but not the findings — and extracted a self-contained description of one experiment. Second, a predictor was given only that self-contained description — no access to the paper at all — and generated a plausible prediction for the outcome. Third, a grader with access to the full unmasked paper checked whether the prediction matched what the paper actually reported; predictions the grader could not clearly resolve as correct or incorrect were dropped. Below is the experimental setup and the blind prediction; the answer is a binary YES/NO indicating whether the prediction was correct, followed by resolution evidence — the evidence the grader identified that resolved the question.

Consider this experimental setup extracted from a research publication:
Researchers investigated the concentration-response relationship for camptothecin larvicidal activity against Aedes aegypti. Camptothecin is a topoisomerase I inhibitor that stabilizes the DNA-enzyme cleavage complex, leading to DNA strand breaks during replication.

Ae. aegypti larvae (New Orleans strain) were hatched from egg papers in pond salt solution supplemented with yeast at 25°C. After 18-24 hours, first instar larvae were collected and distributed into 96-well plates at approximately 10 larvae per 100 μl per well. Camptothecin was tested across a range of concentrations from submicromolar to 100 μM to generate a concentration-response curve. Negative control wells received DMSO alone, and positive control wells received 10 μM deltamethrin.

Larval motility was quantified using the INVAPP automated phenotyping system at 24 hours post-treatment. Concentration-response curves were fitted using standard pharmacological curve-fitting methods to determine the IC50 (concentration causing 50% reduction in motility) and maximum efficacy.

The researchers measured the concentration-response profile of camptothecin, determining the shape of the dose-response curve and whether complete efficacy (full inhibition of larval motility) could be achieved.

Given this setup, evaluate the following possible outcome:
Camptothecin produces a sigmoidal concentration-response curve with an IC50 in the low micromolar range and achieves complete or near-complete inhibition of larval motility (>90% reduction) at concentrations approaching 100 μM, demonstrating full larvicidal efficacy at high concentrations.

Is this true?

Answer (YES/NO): NO